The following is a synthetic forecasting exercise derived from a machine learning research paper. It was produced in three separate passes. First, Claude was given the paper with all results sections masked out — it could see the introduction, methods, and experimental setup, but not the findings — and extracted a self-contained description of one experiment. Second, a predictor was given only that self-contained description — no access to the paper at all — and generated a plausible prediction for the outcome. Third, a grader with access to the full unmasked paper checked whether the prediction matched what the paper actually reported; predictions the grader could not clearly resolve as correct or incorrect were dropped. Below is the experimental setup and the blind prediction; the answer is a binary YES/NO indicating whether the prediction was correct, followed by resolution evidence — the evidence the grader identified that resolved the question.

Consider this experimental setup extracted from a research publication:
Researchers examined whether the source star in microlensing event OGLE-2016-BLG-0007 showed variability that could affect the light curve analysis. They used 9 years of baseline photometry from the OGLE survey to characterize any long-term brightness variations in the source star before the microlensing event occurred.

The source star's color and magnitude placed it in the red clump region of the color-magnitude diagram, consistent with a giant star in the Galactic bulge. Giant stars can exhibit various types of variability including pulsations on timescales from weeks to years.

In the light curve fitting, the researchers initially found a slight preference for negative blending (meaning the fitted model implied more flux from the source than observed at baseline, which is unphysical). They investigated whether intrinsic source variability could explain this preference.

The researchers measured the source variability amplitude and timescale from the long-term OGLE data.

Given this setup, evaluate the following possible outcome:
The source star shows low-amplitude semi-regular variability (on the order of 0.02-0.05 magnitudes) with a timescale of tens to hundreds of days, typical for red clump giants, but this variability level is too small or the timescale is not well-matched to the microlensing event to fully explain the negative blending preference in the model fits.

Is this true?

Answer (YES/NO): NO